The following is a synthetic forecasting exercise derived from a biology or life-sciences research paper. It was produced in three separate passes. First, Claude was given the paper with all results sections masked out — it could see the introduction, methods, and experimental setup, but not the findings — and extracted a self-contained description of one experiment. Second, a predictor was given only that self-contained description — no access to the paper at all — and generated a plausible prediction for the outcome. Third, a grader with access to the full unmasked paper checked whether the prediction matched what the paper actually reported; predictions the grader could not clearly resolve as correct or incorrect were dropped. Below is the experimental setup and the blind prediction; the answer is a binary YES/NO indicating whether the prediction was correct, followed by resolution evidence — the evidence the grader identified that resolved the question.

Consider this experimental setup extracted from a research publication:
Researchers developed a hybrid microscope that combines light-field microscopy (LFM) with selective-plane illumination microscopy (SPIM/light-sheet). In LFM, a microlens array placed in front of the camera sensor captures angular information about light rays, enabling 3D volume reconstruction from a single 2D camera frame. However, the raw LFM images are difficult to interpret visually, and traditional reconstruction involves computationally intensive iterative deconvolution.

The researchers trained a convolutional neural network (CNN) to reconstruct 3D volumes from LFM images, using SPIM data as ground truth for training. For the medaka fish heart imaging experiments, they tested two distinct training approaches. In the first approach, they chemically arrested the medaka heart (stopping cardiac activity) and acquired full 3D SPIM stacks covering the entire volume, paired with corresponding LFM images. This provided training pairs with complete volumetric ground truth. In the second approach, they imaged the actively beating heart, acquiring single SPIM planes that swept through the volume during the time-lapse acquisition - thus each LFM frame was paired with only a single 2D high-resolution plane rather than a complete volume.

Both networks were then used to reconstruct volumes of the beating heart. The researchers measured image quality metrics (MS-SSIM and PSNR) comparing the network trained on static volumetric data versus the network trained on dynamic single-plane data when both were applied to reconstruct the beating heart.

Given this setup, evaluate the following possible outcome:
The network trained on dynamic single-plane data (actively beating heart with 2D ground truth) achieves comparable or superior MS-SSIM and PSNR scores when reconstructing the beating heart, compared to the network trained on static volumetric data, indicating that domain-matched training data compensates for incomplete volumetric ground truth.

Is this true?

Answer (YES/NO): YES